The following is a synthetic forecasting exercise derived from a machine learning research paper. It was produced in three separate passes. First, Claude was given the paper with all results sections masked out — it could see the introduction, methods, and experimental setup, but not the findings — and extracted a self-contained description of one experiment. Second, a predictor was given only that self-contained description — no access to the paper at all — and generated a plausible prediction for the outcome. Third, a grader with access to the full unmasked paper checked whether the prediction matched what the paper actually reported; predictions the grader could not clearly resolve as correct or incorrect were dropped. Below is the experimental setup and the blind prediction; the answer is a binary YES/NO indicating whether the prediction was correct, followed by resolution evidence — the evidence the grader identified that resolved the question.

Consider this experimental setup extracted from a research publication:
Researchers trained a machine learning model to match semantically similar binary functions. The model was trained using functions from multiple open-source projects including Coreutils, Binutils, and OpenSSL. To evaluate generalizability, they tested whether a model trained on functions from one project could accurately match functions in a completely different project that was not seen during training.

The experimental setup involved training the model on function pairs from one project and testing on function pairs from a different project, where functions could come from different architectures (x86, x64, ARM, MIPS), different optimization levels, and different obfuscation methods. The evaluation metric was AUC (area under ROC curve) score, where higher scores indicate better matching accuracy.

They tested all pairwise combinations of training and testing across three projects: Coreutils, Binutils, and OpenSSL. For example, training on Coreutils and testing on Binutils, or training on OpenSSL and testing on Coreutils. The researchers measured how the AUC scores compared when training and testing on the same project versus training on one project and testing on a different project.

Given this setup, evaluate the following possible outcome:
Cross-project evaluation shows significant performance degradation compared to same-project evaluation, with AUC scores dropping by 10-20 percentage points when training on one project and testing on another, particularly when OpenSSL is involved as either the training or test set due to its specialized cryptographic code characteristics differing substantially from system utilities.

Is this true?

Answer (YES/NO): NO